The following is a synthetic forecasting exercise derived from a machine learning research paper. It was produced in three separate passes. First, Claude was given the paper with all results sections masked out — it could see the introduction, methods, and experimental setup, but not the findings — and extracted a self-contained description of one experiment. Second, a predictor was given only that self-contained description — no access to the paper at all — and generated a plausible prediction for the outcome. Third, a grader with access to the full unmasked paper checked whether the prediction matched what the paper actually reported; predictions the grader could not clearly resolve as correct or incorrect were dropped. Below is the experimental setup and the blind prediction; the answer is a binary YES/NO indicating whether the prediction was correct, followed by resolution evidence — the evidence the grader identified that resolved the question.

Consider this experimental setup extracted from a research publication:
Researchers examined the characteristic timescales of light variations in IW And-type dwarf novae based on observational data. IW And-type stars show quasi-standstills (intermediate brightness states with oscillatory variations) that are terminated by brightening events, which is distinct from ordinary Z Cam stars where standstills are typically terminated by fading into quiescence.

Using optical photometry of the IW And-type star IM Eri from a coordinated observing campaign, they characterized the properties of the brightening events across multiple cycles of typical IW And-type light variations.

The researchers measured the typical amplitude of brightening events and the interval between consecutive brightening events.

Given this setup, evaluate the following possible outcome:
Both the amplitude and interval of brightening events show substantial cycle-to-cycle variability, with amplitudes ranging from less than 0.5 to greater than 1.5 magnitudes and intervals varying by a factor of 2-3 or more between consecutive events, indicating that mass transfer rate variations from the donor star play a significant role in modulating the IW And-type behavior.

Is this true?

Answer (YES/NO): NO